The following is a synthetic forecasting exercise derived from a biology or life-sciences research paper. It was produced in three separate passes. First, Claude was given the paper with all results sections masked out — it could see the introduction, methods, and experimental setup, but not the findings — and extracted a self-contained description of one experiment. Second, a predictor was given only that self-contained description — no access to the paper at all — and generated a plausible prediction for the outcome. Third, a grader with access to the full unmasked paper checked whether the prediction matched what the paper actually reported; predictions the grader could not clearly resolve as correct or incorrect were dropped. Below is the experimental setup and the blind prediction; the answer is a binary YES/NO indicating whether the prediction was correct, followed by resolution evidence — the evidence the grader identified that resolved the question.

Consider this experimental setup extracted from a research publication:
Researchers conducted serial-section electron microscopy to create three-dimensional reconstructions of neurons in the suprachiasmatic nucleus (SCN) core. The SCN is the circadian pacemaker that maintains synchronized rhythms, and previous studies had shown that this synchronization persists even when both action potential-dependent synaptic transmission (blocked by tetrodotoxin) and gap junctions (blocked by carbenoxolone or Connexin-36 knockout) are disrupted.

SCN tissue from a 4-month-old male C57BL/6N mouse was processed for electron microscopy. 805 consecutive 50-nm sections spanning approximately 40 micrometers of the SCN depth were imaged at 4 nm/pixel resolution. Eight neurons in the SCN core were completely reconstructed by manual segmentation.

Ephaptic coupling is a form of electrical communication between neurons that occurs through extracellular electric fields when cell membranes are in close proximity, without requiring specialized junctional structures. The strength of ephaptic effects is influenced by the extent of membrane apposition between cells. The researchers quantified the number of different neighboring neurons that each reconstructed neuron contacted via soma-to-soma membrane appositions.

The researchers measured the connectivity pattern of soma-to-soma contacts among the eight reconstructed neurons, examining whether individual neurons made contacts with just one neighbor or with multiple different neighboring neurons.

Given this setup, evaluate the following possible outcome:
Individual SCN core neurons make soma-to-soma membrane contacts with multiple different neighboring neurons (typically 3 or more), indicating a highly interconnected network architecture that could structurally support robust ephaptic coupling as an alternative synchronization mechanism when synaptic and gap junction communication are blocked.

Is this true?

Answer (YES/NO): YES